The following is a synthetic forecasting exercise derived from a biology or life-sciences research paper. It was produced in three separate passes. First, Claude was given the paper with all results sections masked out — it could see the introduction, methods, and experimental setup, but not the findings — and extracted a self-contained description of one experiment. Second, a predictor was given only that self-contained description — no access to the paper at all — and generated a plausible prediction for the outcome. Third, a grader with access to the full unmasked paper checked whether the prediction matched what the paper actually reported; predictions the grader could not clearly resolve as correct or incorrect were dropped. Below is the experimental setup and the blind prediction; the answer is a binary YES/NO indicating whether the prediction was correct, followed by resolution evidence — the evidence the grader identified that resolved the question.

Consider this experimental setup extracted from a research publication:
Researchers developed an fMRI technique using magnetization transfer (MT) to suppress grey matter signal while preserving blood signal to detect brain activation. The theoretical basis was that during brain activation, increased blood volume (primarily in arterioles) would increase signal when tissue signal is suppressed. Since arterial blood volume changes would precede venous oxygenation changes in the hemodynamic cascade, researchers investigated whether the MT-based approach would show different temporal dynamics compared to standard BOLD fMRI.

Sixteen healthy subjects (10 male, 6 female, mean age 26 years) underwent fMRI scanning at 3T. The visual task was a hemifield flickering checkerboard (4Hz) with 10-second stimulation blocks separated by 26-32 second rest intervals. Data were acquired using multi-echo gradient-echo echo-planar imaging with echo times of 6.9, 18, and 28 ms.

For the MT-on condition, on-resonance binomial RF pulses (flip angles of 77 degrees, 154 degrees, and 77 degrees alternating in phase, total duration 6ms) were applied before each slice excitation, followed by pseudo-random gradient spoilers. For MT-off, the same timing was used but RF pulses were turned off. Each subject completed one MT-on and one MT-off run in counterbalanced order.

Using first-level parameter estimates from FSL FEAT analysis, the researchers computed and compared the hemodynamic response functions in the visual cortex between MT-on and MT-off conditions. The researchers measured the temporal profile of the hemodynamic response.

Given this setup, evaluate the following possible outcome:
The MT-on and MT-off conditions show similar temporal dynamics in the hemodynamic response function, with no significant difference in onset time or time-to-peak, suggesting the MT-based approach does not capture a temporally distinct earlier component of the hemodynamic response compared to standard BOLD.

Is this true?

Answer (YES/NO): YES